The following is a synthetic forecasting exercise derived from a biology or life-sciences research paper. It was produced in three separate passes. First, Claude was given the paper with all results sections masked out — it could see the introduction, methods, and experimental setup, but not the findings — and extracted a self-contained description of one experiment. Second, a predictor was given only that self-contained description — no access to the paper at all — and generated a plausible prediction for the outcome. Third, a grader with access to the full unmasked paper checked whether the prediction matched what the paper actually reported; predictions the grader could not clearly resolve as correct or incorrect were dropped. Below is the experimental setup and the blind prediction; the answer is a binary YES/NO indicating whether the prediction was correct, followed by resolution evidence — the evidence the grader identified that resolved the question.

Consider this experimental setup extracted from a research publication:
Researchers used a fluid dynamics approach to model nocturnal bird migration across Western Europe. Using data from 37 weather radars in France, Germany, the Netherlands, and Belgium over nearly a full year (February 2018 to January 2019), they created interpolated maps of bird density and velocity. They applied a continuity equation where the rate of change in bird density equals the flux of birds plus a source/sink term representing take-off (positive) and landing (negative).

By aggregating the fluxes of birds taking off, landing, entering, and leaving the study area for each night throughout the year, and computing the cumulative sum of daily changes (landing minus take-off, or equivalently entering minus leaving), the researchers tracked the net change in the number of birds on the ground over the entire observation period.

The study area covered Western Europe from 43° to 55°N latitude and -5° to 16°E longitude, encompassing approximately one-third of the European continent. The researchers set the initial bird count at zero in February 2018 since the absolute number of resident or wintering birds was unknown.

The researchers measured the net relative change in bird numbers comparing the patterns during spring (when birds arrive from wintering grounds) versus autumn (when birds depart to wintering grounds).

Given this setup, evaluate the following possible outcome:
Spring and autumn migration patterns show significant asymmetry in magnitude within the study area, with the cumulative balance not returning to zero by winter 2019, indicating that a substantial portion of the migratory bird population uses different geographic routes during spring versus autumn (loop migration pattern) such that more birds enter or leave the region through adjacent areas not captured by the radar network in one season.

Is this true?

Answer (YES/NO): NO